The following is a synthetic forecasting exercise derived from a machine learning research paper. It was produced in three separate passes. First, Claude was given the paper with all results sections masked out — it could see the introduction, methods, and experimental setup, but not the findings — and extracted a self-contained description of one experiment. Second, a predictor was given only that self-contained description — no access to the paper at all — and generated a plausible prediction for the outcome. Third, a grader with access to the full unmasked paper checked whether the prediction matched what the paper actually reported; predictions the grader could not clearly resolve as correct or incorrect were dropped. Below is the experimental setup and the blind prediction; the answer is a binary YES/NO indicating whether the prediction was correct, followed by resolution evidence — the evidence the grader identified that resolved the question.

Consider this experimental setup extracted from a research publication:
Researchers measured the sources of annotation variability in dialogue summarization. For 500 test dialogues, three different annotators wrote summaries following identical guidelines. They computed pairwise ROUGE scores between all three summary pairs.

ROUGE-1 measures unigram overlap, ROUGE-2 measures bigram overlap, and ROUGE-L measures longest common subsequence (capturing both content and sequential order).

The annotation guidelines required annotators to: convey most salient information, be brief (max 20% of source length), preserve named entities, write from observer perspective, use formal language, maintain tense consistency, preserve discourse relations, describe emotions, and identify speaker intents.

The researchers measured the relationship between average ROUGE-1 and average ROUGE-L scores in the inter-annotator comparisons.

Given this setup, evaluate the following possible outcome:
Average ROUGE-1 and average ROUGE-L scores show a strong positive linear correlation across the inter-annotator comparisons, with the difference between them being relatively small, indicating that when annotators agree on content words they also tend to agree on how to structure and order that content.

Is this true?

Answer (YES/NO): YES